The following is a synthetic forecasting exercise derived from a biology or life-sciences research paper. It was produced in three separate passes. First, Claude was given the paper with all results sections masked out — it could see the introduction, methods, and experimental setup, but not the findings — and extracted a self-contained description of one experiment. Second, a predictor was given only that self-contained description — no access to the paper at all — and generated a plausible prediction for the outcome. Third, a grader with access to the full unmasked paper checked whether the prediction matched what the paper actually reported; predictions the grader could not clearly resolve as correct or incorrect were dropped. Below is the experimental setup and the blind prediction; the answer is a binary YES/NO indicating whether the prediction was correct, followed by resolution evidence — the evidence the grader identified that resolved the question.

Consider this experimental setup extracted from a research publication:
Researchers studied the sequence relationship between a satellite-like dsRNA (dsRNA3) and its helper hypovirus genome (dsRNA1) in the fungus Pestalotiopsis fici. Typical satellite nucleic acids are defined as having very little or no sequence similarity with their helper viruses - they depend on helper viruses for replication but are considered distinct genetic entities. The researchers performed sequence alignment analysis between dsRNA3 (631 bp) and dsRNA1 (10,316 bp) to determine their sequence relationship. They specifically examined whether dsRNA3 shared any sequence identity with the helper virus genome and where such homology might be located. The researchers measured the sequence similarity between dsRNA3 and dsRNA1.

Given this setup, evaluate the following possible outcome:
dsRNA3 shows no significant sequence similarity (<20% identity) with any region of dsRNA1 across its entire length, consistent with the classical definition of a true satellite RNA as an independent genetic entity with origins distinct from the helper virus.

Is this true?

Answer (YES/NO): NO